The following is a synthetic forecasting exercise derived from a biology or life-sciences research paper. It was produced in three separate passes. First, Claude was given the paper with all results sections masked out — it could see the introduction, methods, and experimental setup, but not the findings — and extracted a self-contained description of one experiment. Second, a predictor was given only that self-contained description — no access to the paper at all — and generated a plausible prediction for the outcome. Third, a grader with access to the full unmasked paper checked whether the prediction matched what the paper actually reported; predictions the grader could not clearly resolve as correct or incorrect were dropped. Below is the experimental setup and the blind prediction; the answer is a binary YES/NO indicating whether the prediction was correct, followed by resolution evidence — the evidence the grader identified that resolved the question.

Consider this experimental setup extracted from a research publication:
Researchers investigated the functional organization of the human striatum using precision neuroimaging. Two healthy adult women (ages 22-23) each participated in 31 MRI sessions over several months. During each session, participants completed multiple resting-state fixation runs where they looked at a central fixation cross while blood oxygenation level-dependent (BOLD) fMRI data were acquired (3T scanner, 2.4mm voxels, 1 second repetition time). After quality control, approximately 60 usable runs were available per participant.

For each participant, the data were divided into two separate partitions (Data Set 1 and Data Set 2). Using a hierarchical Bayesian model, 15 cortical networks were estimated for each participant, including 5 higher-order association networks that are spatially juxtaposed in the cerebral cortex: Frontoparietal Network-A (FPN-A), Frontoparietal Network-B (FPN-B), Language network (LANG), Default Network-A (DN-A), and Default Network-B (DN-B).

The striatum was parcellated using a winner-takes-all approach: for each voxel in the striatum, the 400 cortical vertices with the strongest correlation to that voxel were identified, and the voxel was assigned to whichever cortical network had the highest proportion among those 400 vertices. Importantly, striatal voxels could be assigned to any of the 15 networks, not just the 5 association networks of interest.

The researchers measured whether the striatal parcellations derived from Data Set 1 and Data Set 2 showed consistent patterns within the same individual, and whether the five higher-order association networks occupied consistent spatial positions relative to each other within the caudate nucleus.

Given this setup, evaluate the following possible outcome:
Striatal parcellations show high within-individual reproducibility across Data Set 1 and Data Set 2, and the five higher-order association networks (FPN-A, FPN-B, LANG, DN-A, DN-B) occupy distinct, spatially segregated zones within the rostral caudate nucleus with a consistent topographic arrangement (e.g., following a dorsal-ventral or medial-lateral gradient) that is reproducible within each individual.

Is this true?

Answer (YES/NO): YES